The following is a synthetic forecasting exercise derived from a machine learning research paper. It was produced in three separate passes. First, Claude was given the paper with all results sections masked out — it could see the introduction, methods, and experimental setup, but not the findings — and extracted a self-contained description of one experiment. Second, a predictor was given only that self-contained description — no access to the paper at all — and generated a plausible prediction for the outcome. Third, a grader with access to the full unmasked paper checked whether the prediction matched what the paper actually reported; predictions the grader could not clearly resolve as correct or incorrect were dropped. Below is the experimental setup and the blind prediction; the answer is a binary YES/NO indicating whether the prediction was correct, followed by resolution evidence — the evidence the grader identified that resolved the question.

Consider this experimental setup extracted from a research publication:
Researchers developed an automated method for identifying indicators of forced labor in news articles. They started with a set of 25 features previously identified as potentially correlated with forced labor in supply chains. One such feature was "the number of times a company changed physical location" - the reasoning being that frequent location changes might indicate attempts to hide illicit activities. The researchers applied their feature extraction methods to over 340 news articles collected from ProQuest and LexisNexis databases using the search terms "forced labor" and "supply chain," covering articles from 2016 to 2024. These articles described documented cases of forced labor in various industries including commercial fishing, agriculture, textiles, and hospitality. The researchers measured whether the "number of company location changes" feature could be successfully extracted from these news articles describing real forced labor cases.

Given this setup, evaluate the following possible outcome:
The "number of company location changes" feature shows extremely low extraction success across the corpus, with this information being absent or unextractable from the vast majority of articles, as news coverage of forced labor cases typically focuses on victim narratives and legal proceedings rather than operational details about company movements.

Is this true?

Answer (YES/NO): YES